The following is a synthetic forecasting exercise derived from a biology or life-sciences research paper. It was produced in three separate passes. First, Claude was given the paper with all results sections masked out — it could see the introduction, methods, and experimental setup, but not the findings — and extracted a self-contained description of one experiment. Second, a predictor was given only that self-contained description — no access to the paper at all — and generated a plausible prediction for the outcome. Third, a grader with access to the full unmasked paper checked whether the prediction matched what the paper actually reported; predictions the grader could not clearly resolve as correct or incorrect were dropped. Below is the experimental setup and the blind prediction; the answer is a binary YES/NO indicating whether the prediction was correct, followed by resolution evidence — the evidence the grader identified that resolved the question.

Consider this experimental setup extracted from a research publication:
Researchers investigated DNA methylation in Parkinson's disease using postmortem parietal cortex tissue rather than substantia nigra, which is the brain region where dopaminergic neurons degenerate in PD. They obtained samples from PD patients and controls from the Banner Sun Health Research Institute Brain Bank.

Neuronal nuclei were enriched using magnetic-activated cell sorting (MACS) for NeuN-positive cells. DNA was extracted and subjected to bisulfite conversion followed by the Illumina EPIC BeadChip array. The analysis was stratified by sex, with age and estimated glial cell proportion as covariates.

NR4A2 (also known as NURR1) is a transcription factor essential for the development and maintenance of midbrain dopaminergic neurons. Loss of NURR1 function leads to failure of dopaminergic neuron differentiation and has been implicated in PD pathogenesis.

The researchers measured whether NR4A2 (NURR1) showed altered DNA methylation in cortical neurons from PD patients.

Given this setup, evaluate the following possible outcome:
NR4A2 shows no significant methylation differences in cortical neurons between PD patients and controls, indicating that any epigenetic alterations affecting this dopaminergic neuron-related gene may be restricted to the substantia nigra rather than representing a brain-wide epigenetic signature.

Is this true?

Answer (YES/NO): NO